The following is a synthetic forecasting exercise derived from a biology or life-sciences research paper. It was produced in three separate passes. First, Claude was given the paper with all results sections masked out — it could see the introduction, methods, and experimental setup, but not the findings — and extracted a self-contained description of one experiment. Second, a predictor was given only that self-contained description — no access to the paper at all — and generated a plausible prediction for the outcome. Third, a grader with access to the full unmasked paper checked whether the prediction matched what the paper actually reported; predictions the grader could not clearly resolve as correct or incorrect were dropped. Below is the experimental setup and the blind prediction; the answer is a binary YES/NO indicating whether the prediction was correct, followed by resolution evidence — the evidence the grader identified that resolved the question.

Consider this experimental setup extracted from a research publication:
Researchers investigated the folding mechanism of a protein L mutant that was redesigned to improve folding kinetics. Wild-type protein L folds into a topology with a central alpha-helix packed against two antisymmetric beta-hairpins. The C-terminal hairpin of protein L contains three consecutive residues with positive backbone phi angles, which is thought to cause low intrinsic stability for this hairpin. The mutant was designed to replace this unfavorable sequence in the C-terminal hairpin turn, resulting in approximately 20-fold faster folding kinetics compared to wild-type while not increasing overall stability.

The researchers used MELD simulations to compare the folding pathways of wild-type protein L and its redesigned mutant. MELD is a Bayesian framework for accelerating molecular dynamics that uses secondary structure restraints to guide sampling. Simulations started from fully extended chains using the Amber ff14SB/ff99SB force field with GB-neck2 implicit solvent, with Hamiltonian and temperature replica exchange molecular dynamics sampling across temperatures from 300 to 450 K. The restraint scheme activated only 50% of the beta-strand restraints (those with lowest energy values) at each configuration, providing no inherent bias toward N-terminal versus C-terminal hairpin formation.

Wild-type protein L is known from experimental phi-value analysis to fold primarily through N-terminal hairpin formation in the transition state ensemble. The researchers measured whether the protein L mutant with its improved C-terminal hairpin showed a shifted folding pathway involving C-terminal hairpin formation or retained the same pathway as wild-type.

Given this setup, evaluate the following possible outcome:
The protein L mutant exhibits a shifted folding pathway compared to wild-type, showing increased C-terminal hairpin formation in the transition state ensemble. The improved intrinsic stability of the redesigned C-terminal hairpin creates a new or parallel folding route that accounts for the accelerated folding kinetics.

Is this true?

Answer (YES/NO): NO